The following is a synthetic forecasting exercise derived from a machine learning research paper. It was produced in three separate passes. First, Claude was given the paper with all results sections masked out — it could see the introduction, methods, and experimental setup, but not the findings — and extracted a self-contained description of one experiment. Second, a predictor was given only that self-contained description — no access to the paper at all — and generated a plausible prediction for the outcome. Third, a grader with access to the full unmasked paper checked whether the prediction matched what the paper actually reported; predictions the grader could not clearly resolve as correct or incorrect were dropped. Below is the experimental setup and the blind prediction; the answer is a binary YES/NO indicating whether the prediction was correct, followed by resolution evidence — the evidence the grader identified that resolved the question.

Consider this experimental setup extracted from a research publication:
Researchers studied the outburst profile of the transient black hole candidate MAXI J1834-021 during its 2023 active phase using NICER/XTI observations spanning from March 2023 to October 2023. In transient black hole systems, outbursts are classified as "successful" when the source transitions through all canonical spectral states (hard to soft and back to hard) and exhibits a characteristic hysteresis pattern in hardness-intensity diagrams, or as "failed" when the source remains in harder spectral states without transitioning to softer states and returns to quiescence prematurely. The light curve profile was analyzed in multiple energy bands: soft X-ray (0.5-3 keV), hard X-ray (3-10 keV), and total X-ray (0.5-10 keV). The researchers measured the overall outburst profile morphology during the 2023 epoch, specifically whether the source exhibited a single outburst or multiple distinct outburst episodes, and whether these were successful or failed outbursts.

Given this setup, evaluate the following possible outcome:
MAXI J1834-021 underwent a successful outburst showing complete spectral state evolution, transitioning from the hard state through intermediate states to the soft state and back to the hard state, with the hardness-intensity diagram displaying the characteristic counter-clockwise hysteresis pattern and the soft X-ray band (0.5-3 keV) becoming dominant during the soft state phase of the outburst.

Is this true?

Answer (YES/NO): NO